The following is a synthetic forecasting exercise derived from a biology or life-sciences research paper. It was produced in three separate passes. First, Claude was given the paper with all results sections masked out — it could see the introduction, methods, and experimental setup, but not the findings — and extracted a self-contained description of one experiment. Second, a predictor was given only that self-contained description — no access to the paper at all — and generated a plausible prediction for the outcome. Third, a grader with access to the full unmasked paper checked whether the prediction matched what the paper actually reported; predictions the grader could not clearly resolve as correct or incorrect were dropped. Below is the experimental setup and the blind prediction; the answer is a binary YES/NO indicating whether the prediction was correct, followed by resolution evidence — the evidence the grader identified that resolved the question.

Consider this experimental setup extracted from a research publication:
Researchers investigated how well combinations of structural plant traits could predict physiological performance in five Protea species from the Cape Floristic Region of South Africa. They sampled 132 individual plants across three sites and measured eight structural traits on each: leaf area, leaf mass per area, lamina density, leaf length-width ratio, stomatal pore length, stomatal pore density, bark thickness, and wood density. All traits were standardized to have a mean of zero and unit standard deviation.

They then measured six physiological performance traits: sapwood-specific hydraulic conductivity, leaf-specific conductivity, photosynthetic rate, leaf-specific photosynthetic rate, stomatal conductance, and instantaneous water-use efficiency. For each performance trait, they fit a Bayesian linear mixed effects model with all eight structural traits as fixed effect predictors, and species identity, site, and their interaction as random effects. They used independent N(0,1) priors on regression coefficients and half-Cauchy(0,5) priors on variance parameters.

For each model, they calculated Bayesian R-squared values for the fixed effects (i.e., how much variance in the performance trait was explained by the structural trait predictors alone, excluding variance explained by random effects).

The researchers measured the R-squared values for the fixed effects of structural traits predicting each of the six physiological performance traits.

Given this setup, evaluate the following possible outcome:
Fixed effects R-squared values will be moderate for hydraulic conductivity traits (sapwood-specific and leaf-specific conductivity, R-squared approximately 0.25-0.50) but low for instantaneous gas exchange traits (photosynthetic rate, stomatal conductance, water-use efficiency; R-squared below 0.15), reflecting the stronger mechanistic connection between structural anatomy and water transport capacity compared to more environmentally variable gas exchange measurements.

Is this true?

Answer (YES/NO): NO